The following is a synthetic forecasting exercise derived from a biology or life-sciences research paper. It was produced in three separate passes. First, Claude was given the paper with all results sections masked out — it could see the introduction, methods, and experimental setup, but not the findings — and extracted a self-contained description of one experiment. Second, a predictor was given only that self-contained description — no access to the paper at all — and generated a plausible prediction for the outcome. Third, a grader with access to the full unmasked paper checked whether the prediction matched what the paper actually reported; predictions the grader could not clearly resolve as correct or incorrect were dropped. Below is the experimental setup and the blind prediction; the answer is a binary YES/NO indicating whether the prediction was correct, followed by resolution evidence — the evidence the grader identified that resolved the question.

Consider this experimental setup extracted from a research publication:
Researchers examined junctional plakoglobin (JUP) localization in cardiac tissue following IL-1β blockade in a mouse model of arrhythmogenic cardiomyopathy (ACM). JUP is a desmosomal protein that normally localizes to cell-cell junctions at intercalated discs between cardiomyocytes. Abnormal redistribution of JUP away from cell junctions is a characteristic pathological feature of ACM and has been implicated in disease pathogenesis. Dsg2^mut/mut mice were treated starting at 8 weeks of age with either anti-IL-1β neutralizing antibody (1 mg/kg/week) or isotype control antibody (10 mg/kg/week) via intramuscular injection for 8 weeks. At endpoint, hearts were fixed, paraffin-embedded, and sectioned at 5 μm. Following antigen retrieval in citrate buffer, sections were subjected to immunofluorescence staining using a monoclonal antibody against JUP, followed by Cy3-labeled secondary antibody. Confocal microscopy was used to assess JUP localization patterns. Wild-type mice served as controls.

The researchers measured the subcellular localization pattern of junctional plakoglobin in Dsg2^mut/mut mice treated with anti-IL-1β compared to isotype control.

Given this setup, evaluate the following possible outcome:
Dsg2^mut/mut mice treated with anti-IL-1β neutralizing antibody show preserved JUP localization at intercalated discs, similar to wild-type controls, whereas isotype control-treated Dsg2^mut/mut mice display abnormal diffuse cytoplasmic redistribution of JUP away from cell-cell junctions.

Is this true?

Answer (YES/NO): YES